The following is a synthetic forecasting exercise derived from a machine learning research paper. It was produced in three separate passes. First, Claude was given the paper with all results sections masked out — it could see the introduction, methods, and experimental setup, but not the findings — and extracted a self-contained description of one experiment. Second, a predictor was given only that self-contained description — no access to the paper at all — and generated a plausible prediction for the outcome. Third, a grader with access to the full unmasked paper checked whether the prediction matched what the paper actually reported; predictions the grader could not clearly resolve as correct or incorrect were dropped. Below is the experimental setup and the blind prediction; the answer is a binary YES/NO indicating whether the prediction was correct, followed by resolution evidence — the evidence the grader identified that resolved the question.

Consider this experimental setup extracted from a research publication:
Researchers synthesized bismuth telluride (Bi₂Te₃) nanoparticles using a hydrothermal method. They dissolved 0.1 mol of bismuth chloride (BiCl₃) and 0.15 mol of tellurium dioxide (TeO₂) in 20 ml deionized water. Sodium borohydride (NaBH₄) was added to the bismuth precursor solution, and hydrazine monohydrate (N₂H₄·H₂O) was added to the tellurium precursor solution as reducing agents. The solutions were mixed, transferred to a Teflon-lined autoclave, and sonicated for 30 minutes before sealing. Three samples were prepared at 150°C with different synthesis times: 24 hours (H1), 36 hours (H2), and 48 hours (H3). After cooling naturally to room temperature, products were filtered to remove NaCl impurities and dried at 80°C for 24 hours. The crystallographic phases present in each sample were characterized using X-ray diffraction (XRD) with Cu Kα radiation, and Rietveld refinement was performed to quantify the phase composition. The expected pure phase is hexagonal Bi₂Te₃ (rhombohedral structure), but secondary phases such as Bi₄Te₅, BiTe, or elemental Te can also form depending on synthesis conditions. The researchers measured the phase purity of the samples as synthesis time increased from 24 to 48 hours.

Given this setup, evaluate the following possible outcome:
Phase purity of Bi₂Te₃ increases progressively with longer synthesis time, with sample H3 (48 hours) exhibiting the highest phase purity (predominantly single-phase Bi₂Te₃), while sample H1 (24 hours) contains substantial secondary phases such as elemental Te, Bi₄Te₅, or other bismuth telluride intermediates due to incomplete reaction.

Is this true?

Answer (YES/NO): YES